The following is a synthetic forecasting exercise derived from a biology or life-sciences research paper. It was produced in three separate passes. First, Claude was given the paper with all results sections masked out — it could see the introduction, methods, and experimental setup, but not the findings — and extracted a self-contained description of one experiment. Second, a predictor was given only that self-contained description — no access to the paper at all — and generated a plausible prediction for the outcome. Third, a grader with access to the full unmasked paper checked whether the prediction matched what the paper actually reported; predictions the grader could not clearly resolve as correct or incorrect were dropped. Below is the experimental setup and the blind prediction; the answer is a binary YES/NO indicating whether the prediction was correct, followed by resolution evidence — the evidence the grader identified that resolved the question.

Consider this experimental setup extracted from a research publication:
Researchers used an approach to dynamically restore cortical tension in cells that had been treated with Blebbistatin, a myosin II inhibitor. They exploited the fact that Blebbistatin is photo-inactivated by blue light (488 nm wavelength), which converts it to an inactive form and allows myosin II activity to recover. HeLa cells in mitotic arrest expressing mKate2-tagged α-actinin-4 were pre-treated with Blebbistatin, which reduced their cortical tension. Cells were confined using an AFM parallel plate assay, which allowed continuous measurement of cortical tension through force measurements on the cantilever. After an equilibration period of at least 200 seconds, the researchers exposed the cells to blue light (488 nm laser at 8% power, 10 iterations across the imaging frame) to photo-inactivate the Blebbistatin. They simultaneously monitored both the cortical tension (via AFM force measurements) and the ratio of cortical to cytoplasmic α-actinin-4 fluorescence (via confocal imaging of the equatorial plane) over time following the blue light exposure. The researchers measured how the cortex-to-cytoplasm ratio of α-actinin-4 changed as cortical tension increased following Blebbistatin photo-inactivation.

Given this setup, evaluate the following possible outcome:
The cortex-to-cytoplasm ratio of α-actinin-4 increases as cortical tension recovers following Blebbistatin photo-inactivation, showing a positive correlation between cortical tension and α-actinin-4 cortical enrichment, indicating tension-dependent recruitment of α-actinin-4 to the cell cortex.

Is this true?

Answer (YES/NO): YES